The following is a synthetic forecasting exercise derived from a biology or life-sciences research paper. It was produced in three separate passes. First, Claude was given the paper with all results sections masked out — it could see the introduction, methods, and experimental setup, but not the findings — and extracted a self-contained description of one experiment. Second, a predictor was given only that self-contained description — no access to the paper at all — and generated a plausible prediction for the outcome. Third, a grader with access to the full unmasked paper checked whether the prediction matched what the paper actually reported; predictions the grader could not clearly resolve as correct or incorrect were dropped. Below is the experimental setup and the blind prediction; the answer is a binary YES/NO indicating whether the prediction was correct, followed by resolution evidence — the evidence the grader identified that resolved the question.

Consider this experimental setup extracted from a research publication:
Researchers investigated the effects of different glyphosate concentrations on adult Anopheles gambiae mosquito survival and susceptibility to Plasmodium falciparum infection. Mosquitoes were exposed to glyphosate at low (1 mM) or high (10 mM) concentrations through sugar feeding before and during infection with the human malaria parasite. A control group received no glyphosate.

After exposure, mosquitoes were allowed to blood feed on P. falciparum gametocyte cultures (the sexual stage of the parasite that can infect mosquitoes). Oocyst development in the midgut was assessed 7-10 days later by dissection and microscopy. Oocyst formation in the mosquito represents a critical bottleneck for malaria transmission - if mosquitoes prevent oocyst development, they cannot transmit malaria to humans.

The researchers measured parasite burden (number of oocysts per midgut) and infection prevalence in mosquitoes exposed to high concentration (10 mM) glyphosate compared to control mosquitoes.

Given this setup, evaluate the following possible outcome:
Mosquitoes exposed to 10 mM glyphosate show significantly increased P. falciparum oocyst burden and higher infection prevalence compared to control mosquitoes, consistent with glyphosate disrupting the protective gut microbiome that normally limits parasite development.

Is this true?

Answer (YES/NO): NO